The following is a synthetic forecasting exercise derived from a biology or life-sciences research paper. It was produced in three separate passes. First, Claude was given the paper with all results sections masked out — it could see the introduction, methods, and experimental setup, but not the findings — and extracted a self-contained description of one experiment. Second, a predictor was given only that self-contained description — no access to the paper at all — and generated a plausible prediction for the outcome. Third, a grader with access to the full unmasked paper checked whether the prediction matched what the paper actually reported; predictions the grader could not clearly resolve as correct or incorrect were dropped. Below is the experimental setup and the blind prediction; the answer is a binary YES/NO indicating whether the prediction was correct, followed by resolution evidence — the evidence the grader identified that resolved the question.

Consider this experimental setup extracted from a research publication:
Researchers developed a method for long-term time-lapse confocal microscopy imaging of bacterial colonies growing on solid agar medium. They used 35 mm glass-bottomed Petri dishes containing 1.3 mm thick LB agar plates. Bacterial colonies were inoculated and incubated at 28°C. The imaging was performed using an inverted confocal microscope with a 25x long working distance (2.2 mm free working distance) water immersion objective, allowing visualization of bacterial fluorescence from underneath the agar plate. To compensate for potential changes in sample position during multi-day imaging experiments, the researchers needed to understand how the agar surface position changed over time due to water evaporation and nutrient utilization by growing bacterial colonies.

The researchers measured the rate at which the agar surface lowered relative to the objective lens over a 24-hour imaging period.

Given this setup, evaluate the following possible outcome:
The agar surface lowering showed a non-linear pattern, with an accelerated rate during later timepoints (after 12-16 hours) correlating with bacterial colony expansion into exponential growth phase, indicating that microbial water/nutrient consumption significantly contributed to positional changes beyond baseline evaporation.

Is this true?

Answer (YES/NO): NO